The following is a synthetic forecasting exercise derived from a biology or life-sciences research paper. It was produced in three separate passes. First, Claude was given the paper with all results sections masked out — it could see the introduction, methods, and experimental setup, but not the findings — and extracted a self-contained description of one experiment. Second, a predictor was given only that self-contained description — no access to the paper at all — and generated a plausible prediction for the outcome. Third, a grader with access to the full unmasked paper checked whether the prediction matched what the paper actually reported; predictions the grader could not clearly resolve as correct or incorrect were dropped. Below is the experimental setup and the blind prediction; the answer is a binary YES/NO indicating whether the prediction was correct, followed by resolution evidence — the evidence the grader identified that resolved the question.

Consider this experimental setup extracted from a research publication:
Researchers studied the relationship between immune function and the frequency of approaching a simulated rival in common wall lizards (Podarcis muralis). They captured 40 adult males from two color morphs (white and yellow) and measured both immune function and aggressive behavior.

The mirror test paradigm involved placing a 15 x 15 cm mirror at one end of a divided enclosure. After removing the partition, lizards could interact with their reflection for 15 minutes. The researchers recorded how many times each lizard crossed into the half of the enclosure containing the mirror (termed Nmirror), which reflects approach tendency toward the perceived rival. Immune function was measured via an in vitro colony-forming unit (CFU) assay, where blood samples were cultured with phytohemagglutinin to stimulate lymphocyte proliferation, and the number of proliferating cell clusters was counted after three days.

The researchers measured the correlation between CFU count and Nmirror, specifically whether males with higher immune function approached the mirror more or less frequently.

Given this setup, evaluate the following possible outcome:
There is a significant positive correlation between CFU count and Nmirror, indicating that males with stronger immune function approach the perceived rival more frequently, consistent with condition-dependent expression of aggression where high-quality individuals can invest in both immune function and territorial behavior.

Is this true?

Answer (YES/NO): NO